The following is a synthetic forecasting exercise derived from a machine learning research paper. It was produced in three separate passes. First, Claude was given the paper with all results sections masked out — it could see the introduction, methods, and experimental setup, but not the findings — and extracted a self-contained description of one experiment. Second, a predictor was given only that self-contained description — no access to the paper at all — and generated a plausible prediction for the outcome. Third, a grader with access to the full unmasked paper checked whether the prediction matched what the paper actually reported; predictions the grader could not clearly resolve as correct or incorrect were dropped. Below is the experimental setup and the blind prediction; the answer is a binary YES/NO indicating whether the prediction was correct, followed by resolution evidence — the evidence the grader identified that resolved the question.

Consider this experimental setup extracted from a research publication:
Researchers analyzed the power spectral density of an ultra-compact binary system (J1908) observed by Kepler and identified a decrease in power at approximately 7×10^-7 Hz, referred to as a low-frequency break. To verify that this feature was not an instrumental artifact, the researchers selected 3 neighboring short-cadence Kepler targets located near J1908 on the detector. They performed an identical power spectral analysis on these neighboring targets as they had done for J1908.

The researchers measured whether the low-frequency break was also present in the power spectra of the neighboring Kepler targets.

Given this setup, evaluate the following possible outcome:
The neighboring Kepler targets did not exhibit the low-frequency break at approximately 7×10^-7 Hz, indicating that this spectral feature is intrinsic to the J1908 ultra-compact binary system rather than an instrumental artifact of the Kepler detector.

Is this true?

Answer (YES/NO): YES